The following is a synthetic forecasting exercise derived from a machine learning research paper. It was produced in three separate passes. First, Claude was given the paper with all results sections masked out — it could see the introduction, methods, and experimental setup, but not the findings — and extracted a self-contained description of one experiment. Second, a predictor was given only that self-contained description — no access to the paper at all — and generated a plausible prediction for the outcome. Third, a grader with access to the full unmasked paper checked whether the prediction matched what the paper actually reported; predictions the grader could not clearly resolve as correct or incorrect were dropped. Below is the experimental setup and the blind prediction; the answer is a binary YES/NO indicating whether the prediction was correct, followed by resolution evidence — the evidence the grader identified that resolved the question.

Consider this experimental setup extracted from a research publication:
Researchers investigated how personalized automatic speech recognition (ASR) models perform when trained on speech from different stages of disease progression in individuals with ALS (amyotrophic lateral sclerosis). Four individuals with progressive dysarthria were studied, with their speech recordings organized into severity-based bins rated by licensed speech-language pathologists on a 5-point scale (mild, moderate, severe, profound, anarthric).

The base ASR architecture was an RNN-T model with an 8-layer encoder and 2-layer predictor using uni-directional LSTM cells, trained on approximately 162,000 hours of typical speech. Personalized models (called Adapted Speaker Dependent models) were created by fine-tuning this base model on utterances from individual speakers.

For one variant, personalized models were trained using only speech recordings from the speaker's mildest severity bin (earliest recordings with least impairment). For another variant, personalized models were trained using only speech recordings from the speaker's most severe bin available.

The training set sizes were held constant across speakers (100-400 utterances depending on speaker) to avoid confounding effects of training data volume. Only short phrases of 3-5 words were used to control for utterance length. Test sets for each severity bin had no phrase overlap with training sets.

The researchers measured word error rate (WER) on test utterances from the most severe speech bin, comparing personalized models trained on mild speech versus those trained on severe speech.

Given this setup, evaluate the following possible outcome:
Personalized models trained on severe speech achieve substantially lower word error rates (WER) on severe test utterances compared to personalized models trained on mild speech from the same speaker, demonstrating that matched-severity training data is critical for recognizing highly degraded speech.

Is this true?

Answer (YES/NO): YES